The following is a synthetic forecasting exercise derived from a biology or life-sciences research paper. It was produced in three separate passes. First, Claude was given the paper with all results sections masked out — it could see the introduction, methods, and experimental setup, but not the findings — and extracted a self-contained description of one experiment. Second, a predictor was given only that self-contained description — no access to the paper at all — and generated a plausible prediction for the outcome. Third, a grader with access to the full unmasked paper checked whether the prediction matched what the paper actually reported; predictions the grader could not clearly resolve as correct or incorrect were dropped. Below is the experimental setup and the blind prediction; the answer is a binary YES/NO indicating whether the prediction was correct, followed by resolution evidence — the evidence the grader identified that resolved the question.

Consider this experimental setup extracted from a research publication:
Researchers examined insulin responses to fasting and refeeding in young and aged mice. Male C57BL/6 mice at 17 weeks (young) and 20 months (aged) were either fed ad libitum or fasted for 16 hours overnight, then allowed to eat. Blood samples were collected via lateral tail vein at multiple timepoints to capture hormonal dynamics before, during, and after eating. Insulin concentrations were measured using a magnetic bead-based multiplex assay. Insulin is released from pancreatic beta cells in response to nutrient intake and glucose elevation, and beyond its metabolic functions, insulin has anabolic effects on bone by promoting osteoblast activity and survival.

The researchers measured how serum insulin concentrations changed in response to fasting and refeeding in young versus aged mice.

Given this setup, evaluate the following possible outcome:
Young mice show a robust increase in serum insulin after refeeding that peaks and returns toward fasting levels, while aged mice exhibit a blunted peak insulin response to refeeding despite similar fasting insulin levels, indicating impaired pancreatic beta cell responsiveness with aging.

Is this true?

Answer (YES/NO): NO